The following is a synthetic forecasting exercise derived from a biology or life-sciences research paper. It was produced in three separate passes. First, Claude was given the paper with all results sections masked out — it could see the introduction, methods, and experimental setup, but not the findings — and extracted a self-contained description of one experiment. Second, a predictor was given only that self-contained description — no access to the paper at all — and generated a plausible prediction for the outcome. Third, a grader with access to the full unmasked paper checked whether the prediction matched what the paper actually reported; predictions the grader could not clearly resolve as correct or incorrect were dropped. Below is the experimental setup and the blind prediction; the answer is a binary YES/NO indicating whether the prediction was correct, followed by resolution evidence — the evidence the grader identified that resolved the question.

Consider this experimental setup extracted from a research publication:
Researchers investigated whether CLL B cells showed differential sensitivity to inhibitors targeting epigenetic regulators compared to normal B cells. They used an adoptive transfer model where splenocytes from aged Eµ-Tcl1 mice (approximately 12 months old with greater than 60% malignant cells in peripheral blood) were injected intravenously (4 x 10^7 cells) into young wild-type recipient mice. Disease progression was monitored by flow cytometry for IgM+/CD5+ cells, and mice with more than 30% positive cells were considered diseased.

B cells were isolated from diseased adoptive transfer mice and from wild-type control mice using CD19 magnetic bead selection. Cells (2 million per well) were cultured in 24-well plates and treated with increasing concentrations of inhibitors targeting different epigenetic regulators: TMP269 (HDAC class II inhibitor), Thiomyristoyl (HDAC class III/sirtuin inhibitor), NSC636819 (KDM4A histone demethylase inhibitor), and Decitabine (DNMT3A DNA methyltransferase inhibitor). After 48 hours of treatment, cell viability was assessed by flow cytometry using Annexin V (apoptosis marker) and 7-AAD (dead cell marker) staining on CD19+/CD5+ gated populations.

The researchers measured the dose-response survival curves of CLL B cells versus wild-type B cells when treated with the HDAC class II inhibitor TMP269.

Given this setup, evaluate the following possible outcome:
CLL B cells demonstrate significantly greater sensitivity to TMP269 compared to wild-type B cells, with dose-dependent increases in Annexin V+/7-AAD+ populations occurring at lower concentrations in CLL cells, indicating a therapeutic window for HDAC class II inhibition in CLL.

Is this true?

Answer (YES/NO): NO